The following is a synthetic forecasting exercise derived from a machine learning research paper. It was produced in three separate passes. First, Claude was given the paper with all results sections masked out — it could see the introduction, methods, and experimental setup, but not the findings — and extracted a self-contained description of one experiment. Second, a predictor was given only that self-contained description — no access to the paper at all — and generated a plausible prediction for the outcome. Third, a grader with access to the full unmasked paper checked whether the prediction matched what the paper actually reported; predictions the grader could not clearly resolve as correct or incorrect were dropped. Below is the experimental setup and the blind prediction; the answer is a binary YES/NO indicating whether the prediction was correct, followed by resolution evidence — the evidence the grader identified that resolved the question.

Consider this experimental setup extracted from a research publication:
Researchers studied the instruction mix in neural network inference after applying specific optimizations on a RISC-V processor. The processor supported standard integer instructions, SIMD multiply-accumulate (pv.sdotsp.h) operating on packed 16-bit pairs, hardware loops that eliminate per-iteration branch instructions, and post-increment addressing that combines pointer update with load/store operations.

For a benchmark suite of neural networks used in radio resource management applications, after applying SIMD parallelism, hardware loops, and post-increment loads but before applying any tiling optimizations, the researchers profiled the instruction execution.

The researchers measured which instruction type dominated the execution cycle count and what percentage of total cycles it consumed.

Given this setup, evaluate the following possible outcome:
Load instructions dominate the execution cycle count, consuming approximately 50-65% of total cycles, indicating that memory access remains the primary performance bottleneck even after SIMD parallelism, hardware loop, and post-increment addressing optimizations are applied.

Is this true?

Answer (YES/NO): NO